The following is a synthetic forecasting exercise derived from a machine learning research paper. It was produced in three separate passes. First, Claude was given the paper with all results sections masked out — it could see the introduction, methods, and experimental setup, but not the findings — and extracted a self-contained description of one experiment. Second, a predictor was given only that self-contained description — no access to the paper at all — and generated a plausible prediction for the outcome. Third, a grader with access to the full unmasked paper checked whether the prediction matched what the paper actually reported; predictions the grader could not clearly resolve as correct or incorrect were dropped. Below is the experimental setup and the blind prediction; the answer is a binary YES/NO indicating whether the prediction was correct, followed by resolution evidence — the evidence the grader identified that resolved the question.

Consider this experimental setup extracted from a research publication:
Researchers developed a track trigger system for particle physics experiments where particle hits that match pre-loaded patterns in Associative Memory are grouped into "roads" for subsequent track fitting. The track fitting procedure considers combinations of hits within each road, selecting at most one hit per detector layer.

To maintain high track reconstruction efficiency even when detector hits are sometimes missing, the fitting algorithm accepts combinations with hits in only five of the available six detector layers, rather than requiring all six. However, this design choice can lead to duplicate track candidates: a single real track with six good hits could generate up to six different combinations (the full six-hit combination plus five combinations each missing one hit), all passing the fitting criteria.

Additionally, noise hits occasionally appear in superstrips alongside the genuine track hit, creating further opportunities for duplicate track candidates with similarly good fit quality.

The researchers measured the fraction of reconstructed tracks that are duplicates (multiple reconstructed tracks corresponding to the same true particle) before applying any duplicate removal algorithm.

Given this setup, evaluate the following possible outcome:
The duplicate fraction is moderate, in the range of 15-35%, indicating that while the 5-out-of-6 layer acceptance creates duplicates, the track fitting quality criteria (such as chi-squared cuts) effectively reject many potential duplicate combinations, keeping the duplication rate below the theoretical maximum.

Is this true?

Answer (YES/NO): NO